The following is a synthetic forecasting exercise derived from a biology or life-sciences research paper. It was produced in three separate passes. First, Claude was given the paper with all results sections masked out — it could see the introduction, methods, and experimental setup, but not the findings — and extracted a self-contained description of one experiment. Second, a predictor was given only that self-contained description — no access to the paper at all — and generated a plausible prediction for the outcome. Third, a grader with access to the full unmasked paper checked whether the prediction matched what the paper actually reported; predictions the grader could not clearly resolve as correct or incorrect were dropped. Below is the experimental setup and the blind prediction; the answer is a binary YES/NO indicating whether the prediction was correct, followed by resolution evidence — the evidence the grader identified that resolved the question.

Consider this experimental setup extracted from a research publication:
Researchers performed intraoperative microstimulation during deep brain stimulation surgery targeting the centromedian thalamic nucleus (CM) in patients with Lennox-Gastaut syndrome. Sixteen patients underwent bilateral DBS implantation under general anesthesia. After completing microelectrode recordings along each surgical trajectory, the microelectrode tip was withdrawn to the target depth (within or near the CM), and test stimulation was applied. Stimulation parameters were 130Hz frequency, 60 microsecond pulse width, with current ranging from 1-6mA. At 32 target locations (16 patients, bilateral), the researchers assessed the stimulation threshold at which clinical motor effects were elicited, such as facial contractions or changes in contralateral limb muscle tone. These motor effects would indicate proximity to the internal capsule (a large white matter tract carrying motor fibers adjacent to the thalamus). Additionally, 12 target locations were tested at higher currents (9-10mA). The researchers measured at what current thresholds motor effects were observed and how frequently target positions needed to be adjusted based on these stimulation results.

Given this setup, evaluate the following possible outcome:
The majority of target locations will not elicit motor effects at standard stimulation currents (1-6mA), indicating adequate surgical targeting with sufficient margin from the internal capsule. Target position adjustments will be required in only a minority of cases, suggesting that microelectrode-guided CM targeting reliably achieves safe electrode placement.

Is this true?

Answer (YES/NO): YES